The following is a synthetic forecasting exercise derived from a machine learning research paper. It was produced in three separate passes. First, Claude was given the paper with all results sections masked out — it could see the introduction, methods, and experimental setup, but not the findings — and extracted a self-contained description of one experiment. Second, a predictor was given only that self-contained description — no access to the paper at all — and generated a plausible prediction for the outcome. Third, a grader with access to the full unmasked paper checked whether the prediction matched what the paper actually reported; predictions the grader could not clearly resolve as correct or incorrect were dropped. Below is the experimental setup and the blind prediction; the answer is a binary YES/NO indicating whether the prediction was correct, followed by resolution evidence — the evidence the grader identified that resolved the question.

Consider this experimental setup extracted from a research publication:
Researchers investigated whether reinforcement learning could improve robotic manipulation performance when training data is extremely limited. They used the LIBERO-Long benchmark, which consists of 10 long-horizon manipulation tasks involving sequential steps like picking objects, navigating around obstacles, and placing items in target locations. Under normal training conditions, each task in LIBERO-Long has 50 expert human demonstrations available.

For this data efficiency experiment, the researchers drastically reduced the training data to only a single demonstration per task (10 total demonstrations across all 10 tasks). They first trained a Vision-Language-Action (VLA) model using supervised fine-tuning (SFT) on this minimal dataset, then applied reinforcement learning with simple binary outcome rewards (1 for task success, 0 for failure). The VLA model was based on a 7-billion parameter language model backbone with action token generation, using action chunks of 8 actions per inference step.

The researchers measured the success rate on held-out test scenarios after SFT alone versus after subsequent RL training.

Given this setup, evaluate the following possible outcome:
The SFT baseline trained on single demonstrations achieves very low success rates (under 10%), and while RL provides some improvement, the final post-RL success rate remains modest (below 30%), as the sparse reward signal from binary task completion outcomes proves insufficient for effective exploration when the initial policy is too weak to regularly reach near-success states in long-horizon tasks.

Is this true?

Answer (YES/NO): NO